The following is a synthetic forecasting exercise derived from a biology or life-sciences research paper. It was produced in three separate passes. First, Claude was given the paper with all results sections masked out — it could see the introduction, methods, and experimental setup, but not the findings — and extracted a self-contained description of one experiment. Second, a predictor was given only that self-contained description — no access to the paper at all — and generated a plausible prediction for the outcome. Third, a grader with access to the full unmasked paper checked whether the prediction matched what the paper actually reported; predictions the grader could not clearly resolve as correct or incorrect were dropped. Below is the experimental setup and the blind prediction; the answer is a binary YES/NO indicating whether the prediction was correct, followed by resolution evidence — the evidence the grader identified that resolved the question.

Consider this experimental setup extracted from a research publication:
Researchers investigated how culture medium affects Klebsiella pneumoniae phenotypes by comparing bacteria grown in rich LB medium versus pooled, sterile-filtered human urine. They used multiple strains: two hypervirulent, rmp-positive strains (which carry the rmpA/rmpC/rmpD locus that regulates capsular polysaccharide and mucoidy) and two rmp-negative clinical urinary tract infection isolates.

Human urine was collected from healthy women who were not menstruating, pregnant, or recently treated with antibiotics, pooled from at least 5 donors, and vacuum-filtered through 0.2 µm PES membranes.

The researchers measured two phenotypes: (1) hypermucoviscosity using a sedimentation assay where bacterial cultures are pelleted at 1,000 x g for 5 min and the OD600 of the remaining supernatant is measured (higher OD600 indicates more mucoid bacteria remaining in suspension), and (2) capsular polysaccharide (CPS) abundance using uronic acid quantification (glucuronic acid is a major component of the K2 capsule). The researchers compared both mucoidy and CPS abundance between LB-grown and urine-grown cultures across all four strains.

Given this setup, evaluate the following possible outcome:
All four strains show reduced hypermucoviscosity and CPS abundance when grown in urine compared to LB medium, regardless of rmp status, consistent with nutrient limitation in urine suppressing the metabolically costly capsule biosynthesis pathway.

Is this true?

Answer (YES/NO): NO